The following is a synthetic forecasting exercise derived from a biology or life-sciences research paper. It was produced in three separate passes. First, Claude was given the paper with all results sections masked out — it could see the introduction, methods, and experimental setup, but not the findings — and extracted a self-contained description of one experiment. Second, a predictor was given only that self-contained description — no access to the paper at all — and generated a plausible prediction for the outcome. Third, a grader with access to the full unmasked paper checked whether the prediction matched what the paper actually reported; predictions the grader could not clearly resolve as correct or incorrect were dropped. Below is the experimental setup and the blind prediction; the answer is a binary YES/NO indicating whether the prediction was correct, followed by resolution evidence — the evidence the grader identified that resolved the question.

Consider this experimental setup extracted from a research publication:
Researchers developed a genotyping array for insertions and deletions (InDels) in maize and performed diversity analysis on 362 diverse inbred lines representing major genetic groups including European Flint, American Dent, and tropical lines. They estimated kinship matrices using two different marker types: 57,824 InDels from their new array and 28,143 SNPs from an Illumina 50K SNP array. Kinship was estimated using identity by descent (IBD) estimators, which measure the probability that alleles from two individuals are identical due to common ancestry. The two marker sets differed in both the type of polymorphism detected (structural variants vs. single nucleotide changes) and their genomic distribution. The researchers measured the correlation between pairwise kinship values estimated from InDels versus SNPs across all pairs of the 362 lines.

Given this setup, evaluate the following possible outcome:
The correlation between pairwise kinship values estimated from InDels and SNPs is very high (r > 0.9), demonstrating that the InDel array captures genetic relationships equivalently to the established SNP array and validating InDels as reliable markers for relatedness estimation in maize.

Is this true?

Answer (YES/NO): NO